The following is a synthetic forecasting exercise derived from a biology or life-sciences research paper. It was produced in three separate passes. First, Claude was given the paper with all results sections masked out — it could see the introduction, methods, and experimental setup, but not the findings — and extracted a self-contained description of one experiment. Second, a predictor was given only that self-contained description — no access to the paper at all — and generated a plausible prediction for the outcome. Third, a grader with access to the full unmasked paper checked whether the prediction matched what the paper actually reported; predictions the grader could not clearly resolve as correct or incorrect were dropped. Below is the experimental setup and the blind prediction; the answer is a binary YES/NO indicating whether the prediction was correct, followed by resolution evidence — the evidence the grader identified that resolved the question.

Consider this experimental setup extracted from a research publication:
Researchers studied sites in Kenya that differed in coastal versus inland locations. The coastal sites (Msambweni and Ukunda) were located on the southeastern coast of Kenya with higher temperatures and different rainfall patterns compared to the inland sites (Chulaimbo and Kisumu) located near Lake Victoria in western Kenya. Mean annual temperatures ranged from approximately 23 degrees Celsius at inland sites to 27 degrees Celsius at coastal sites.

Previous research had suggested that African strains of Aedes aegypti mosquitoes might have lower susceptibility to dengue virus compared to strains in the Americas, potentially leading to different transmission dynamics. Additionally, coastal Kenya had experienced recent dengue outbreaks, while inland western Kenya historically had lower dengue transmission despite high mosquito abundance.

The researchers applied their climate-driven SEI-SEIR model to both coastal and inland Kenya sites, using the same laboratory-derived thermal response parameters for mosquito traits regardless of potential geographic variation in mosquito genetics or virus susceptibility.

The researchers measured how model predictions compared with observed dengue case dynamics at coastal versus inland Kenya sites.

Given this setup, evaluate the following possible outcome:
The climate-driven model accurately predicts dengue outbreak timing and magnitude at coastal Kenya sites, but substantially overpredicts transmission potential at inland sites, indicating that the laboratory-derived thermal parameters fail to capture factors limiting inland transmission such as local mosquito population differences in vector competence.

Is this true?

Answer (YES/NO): NO